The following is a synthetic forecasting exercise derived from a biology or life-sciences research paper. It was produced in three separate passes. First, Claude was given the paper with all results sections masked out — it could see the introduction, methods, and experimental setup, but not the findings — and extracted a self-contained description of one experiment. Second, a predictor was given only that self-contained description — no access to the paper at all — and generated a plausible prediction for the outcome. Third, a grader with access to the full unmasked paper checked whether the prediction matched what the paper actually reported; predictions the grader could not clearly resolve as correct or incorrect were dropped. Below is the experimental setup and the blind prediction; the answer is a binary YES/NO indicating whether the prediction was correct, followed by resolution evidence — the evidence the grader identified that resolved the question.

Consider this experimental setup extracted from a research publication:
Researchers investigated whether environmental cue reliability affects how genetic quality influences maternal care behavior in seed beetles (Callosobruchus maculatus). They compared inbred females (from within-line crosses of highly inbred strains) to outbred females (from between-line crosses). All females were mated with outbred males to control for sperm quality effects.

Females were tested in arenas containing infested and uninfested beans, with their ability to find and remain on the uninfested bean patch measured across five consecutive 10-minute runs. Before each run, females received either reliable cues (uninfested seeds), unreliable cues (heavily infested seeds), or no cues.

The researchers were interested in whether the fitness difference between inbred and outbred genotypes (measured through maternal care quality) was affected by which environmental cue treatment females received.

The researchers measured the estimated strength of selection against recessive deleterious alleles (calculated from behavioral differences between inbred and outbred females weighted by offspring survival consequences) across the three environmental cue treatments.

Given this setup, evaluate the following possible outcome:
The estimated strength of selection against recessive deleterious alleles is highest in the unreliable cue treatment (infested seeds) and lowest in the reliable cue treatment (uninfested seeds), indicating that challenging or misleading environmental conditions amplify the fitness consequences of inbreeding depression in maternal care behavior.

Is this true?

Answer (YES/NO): NO